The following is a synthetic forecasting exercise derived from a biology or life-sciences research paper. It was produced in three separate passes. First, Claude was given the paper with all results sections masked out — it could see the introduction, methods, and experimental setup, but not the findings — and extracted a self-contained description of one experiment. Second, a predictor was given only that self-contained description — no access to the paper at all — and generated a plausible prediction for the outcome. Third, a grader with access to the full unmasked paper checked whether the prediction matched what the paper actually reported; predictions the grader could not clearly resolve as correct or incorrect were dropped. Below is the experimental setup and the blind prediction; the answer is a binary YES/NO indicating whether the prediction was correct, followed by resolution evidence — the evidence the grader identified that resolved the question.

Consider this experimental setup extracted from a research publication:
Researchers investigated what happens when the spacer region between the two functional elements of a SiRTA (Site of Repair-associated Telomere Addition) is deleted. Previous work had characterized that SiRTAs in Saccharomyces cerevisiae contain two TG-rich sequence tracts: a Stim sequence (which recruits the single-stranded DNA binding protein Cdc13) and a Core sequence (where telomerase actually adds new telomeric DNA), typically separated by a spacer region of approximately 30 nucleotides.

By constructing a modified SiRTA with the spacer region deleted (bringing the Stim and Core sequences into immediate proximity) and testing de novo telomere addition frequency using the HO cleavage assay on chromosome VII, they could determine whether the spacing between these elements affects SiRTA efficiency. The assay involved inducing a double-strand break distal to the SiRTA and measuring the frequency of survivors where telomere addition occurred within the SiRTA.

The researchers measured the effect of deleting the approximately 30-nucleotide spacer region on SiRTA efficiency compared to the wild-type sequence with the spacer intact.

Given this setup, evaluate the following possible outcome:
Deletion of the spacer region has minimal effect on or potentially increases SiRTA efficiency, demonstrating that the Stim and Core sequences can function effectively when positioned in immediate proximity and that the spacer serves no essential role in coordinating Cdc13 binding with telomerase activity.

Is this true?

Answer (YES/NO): YES